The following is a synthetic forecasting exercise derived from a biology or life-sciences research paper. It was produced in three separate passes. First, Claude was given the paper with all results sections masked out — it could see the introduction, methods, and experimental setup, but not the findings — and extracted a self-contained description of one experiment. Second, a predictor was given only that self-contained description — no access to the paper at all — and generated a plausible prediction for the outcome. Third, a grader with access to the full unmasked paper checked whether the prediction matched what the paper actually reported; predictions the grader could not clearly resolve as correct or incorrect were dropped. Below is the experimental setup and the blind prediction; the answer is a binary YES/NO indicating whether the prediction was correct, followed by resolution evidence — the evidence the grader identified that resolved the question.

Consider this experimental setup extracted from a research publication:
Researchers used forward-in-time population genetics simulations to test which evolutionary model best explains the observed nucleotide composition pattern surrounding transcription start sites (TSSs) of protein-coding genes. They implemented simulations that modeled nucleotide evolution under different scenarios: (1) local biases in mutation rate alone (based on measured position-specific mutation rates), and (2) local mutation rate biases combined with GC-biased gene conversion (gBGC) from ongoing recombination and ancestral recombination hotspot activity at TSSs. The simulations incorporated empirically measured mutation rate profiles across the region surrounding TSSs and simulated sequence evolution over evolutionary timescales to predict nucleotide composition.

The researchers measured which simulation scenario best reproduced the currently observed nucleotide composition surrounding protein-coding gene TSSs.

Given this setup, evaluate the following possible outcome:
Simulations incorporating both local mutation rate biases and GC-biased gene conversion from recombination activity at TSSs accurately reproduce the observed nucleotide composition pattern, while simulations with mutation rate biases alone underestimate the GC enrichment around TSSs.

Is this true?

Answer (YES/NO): YES